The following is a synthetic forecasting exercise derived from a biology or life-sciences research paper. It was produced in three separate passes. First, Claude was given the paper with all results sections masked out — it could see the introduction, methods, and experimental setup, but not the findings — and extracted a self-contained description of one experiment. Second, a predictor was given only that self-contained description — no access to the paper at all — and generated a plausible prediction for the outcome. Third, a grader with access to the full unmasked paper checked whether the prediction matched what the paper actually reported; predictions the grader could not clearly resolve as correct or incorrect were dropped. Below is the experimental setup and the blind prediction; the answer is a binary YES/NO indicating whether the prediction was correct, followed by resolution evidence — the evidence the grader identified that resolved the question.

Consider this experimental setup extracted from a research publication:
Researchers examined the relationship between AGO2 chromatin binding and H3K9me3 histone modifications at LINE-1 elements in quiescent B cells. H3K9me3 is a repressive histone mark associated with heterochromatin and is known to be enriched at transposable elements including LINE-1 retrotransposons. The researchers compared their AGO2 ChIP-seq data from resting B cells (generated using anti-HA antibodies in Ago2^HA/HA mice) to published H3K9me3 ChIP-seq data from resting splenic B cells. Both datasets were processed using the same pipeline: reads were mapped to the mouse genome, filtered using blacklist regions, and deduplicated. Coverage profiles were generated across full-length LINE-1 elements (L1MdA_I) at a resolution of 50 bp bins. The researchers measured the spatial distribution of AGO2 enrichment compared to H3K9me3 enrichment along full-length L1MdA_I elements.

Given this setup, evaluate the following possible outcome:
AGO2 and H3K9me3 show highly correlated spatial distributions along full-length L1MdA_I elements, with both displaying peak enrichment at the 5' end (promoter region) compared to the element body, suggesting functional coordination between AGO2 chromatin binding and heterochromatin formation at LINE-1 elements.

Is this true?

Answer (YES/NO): NO